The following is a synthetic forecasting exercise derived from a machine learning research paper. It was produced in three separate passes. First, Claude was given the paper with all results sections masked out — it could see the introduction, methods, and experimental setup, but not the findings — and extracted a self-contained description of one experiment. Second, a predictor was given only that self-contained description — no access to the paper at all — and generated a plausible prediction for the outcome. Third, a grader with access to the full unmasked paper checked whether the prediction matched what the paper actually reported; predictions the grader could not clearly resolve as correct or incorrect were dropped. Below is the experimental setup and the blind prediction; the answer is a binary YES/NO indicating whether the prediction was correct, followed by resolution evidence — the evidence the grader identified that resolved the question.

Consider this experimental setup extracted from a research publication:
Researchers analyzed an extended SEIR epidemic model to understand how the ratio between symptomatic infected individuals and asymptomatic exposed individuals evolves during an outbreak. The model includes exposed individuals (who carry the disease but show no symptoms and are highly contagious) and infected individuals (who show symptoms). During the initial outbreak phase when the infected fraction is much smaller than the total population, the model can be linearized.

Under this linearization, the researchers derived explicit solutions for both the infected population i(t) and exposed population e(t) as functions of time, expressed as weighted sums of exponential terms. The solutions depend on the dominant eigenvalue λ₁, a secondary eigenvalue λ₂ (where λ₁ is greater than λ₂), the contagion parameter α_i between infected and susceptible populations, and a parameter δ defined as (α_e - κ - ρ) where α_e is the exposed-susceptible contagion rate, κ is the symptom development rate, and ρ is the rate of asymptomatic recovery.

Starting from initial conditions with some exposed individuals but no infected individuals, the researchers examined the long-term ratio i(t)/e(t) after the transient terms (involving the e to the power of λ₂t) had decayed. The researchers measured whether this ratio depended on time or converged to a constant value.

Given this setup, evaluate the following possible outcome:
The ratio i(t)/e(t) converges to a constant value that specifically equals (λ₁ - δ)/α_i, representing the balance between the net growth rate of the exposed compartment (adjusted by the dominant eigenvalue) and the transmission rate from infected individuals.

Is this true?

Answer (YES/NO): YES